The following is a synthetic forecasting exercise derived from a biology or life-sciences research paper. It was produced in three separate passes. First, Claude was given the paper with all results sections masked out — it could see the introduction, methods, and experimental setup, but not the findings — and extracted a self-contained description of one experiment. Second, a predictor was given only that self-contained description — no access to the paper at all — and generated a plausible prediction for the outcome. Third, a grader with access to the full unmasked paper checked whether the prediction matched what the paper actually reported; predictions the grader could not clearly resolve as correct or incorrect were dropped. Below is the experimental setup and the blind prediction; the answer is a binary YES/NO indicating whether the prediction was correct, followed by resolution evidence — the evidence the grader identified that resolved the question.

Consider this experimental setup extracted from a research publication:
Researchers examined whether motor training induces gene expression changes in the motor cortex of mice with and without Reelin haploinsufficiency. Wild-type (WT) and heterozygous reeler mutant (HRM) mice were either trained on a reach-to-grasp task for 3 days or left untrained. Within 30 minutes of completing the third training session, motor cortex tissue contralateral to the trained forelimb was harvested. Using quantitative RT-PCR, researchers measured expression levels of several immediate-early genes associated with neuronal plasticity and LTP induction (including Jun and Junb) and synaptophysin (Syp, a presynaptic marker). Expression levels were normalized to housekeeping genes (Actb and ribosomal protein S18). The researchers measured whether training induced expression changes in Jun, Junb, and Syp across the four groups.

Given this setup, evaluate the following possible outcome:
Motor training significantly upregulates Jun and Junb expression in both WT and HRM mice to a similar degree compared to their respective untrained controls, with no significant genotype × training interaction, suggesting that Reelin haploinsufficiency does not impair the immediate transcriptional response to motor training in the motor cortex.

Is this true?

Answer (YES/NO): NO